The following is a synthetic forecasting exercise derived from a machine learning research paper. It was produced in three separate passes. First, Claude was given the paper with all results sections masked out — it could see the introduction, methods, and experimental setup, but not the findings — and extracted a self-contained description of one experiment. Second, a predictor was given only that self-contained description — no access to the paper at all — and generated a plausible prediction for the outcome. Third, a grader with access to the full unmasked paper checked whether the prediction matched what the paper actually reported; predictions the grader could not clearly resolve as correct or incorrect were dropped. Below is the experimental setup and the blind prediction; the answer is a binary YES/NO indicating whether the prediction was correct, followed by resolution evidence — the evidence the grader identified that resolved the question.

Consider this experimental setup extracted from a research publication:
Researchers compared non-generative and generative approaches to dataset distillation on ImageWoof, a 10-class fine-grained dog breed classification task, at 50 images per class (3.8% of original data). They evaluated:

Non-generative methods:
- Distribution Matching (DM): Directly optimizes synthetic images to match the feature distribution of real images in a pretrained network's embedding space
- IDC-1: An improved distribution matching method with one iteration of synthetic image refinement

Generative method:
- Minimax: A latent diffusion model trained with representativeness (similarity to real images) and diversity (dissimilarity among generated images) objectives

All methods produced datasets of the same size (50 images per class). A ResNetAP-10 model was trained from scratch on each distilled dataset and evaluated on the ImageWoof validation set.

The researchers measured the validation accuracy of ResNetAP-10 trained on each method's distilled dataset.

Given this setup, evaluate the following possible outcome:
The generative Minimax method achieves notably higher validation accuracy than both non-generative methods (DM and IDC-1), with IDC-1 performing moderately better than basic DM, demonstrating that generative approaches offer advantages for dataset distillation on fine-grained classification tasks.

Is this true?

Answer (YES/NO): NO